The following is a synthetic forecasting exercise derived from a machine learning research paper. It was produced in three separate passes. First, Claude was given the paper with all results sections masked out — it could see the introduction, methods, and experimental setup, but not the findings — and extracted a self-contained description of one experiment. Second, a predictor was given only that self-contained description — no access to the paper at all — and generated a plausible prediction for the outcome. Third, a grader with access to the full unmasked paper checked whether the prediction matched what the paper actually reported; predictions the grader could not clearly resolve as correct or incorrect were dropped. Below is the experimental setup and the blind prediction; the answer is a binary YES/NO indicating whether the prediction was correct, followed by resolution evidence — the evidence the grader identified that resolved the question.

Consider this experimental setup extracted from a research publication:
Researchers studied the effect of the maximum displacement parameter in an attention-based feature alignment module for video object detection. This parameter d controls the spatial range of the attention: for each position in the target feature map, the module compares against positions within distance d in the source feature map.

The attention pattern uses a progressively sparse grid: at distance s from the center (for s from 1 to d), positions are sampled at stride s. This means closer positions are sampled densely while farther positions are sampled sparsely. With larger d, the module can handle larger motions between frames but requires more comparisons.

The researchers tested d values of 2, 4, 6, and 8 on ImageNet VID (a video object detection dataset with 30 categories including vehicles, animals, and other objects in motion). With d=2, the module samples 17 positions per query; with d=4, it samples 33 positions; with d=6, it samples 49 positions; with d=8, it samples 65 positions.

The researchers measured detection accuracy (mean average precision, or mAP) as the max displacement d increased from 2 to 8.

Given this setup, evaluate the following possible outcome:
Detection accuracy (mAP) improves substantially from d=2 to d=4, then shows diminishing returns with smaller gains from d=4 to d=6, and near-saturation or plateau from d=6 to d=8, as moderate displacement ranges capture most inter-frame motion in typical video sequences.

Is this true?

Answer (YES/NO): NO